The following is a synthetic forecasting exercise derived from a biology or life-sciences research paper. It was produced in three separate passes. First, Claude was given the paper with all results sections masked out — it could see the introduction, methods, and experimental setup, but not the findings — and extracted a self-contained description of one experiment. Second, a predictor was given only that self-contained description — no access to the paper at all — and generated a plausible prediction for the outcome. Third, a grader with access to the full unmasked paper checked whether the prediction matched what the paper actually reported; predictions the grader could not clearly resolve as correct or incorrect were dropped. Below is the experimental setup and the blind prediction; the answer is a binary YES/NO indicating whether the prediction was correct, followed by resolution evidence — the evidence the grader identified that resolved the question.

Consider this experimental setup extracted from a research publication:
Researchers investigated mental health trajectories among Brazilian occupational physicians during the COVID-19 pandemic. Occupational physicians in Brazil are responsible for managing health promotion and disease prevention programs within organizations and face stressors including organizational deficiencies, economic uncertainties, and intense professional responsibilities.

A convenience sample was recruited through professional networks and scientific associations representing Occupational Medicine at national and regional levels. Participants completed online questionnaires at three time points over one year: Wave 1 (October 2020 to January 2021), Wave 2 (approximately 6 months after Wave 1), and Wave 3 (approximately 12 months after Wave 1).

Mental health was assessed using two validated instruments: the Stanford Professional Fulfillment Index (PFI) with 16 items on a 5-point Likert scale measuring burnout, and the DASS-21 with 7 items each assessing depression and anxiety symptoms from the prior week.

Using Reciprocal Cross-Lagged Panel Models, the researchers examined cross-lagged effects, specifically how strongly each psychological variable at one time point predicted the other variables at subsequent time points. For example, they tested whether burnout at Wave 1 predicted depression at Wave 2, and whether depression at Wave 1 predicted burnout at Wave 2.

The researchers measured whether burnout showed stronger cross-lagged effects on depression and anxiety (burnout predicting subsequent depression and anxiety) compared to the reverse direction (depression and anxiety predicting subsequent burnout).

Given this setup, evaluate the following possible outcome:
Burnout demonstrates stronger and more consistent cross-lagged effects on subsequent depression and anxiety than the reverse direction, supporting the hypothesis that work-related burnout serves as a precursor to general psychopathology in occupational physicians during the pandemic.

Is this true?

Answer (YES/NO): NO